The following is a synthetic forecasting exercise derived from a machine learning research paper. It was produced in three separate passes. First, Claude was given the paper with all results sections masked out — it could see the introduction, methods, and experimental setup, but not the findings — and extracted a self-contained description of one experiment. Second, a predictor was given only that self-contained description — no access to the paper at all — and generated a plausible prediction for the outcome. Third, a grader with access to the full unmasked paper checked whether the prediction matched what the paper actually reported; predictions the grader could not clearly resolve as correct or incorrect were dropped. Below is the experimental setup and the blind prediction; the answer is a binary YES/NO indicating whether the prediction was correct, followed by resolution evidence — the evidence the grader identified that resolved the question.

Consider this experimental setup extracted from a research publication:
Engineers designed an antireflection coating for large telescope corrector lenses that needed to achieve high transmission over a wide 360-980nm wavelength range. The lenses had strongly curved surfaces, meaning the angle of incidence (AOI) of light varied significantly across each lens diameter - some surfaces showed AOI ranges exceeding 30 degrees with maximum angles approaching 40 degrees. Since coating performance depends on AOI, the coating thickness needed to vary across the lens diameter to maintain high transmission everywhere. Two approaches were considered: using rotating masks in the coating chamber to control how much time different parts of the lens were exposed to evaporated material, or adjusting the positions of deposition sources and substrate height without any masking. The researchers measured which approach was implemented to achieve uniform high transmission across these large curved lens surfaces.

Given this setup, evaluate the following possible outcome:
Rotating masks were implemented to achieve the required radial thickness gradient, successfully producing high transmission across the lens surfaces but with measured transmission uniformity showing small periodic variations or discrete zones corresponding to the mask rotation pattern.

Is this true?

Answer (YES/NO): NO